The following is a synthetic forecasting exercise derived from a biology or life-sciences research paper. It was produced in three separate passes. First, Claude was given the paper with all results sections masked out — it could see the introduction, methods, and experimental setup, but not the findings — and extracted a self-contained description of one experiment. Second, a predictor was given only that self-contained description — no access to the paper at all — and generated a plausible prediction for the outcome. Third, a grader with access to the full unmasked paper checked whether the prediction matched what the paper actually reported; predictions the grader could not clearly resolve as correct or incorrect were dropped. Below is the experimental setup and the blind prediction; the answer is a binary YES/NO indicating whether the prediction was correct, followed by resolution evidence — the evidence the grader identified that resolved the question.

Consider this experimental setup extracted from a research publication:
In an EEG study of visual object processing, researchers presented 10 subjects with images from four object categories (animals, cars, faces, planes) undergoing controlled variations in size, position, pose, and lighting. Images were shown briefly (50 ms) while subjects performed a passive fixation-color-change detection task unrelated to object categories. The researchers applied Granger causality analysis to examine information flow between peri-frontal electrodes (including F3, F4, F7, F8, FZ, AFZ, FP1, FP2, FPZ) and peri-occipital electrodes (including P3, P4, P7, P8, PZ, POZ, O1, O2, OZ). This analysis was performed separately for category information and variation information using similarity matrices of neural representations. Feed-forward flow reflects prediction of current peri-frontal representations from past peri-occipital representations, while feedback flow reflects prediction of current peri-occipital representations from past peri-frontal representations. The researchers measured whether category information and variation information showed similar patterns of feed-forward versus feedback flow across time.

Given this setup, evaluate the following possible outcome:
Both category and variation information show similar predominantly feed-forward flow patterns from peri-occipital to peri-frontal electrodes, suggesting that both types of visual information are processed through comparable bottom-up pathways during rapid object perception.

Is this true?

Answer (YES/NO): NO